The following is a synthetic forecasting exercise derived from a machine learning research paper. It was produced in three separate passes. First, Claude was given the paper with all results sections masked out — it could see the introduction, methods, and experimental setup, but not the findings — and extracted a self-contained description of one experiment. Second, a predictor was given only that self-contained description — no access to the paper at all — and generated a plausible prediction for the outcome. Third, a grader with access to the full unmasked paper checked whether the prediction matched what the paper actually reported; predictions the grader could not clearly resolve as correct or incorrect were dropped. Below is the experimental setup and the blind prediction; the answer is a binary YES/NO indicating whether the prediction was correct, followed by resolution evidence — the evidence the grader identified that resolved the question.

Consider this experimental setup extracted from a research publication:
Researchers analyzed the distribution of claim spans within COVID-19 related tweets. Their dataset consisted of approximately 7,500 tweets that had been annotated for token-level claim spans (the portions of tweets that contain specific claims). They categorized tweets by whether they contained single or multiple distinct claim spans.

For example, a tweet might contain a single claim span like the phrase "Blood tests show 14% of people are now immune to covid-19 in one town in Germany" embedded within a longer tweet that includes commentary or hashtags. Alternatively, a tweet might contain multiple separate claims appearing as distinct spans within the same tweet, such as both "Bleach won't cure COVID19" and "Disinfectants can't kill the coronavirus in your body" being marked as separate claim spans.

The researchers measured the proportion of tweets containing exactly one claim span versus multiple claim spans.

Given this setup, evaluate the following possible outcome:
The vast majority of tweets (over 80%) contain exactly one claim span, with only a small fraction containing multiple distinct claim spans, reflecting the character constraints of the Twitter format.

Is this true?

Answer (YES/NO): YES